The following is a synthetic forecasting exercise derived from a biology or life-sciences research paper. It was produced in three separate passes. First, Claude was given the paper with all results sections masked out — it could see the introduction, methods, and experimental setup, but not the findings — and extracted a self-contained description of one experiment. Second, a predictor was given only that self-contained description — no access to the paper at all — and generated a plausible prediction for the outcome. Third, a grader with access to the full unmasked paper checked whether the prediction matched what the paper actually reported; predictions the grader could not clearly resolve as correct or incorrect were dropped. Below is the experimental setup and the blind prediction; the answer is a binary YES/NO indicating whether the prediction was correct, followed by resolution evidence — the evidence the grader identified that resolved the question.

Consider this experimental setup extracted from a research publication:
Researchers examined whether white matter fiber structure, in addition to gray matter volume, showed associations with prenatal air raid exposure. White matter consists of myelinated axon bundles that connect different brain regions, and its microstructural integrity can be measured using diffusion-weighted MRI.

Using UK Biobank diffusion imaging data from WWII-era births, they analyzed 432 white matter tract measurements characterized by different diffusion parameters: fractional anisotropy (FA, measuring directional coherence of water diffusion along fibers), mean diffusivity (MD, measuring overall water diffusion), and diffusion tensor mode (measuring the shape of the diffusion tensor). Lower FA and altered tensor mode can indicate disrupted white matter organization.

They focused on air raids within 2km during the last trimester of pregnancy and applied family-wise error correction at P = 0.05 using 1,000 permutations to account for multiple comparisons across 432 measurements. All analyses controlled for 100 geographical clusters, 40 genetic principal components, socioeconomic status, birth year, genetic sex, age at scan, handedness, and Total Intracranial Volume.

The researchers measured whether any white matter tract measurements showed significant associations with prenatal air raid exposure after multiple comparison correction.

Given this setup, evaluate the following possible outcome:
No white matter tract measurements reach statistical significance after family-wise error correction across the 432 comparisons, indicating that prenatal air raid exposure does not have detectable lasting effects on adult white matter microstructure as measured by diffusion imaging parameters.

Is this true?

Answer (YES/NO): NO